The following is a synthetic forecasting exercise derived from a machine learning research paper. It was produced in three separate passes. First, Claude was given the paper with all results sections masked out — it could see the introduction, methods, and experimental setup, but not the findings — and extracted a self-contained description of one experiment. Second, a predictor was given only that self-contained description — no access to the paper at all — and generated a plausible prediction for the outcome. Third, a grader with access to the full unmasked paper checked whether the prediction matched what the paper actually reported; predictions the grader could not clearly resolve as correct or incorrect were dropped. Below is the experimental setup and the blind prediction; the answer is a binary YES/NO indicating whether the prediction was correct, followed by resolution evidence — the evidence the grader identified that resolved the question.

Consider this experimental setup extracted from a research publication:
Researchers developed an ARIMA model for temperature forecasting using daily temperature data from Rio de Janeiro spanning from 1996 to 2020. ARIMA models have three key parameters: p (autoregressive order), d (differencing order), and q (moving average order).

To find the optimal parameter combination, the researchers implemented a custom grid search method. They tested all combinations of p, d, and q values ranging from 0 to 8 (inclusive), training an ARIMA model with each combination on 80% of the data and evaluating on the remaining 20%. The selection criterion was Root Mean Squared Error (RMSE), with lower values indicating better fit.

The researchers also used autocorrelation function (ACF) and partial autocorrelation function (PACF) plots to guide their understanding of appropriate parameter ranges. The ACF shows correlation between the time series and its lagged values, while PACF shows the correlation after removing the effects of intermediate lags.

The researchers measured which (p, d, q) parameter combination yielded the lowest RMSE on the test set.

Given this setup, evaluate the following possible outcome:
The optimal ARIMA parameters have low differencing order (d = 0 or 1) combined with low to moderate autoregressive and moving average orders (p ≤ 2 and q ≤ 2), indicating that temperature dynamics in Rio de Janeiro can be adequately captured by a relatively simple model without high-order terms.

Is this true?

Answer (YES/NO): NO